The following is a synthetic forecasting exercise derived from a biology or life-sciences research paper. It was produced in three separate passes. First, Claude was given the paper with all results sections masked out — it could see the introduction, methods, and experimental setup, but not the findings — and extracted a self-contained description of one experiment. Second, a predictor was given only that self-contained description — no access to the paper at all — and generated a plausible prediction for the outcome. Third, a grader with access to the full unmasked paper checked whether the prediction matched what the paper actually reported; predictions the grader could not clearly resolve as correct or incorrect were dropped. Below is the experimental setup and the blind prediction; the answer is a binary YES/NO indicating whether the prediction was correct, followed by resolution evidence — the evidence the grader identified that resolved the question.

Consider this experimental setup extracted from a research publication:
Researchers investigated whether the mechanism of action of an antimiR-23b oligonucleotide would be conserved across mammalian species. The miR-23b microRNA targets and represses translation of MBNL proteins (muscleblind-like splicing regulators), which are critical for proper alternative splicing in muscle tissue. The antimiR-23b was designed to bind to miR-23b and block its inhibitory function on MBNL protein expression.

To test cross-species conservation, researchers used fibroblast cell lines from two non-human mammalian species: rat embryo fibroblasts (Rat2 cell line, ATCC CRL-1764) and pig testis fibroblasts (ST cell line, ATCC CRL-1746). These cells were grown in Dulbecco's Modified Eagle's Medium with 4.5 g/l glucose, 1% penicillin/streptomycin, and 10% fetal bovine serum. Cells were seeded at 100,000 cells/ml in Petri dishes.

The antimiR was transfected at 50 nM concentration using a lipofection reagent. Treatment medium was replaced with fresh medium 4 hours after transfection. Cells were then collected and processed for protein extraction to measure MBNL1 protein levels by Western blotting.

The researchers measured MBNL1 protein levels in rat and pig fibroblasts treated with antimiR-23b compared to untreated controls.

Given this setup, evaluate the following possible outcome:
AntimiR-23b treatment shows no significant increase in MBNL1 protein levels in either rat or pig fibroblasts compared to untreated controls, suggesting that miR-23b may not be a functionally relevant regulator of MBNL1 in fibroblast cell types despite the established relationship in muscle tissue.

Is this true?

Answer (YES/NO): NO